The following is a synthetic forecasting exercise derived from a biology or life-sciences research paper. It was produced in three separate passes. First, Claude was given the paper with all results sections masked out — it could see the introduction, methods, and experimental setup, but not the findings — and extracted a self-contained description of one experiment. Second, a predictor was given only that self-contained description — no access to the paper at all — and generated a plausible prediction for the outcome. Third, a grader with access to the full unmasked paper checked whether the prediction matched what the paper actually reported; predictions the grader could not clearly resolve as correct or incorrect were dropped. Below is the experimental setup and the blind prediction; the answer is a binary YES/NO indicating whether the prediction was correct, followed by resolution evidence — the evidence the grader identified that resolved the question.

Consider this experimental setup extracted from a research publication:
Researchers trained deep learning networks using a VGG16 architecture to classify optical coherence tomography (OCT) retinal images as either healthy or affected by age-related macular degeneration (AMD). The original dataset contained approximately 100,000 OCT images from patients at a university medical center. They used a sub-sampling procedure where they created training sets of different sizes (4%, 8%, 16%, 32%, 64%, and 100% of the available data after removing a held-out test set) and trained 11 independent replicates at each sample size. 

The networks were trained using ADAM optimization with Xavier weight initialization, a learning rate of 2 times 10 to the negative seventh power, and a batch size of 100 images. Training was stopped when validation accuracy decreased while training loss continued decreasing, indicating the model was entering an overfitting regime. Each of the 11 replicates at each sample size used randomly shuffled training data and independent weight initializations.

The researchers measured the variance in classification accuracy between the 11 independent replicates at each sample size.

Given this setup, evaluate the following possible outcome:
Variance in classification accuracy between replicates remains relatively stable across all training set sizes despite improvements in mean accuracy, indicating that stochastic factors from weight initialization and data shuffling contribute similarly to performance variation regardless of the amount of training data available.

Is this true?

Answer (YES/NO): NO